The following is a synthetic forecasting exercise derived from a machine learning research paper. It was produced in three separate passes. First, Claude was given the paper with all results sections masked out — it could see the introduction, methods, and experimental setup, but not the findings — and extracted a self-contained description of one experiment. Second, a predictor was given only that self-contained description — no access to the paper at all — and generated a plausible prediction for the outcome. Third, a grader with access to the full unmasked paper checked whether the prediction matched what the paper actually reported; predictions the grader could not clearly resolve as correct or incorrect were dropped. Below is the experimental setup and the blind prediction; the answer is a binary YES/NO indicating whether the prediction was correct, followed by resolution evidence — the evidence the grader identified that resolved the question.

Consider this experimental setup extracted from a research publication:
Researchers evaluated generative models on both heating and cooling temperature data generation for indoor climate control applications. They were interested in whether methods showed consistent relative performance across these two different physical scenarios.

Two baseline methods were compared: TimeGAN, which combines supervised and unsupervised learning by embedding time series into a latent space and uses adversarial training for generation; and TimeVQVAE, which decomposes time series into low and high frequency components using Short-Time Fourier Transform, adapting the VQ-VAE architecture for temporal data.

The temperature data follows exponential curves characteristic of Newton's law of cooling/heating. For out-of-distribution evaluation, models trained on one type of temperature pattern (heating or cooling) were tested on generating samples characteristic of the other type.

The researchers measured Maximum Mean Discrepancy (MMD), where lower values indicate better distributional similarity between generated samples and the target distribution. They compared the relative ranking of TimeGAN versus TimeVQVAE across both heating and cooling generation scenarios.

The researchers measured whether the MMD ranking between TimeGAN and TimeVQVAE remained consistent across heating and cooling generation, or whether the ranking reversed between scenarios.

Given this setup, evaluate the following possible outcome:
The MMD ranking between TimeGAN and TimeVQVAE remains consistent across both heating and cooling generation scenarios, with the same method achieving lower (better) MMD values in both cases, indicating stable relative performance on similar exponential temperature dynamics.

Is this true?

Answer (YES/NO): NO